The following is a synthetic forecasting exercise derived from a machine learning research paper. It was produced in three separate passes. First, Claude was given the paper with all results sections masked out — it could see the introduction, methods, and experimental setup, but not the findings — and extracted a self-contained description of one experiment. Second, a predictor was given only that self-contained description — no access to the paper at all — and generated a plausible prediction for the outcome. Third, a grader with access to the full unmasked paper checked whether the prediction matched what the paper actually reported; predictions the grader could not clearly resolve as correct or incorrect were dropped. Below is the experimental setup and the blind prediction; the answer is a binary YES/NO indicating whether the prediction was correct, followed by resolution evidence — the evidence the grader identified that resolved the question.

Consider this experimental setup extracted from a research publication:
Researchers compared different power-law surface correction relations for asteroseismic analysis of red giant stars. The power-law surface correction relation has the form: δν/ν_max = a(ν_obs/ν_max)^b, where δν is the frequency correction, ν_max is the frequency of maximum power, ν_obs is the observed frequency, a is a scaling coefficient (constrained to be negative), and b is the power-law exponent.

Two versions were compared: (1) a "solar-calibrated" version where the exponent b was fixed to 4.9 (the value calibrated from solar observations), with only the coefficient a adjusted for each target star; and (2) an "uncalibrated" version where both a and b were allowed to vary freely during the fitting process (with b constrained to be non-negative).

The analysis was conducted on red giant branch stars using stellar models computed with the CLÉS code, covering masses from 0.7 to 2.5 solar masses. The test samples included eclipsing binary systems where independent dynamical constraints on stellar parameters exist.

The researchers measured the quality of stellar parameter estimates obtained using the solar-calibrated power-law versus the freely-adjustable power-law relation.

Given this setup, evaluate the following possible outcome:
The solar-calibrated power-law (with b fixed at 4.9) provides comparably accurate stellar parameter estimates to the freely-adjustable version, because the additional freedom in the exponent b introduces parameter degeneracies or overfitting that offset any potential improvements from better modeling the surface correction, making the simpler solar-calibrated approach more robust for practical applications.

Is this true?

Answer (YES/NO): NO